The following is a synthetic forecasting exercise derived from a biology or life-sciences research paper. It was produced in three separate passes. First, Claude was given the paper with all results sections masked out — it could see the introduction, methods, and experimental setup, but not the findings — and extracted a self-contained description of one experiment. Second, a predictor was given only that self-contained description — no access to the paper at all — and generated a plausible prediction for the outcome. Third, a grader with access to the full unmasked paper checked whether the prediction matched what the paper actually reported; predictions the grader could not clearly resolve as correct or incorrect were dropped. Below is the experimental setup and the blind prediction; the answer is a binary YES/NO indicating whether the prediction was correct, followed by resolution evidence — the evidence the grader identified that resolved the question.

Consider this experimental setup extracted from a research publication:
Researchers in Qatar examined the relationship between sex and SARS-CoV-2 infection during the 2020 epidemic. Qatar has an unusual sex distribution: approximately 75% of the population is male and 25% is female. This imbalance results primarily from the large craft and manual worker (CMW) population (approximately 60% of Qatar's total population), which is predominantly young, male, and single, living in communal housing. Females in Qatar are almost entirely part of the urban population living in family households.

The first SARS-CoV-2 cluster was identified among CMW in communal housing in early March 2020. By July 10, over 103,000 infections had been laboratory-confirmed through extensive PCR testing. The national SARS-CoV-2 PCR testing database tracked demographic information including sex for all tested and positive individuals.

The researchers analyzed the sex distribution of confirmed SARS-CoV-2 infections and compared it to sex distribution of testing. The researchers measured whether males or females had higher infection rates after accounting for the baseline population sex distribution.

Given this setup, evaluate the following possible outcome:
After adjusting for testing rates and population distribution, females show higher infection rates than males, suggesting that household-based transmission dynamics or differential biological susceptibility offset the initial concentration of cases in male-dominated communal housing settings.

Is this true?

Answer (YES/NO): NO